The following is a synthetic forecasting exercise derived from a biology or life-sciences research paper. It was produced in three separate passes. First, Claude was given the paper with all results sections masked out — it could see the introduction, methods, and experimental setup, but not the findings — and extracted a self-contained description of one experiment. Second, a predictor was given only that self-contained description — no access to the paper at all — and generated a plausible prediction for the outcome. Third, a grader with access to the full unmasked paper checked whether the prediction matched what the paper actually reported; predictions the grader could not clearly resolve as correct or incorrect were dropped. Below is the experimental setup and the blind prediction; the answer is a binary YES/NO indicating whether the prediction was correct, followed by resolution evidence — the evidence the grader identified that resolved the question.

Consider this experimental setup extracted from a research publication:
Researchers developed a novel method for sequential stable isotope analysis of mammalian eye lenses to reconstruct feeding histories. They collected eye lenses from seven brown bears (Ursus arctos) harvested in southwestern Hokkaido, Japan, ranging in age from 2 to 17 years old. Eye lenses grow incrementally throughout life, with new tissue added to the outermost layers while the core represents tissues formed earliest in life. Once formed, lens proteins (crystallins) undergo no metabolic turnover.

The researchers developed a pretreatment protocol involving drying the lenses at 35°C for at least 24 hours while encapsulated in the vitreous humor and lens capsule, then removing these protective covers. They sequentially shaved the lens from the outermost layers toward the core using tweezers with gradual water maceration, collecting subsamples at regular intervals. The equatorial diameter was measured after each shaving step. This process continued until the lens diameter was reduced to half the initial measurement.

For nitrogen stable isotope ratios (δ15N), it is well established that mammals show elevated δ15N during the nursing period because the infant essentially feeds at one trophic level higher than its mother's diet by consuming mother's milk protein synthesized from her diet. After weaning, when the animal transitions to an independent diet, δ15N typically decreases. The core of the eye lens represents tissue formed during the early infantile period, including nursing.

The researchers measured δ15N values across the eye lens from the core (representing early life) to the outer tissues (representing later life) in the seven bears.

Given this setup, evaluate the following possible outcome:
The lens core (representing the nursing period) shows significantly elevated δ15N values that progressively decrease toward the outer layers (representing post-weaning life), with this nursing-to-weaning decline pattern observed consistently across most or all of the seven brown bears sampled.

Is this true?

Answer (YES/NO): YES